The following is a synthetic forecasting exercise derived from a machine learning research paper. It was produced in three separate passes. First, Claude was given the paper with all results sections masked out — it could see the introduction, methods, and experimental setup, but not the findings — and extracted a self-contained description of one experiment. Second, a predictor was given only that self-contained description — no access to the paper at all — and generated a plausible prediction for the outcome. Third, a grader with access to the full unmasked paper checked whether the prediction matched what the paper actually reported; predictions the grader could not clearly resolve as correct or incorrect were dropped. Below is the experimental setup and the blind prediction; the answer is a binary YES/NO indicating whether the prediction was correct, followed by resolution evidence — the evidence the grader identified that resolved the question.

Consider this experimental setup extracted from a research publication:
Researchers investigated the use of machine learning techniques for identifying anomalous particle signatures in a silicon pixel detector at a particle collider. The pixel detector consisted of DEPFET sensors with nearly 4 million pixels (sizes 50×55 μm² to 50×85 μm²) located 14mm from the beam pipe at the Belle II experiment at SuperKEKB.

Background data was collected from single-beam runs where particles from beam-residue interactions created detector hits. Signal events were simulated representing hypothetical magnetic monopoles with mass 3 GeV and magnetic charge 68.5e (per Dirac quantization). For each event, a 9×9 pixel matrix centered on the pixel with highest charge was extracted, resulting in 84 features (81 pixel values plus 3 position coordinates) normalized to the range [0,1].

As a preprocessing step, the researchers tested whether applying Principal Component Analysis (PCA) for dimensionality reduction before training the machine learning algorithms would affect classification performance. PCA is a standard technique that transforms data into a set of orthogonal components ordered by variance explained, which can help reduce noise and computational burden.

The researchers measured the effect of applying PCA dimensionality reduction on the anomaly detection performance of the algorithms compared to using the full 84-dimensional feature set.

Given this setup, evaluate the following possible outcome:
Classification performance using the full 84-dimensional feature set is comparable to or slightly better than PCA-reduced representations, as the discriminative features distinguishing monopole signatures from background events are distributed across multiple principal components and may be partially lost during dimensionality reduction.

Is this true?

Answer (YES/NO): NO